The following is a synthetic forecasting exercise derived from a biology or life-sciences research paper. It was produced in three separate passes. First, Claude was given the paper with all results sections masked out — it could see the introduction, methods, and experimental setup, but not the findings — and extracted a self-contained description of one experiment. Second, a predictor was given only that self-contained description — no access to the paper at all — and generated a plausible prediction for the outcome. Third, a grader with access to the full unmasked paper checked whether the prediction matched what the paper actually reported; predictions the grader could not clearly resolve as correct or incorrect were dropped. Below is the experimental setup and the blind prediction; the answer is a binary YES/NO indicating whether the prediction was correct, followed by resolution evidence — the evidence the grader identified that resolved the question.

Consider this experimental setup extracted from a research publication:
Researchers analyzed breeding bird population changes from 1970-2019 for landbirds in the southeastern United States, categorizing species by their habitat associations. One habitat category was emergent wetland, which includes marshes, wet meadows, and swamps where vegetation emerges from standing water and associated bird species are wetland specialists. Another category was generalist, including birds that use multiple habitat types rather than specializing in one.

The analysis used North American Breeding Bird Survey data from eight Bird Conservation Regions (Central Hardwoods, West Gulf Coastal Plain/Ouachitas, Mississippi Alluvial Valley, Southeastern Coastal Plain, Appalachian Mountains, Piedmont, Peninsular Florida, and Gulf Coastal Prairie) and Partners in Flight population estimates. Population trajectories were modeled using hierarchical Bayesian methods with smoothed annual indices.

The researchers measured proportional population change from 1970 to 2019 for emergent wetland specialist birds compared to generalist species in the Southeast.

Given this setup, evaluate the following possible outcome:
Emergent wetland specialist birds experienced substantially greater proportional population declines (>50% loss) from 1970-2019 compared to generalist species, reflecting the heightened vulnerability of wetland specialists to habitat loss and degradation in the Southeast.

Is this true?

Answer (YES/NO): YES